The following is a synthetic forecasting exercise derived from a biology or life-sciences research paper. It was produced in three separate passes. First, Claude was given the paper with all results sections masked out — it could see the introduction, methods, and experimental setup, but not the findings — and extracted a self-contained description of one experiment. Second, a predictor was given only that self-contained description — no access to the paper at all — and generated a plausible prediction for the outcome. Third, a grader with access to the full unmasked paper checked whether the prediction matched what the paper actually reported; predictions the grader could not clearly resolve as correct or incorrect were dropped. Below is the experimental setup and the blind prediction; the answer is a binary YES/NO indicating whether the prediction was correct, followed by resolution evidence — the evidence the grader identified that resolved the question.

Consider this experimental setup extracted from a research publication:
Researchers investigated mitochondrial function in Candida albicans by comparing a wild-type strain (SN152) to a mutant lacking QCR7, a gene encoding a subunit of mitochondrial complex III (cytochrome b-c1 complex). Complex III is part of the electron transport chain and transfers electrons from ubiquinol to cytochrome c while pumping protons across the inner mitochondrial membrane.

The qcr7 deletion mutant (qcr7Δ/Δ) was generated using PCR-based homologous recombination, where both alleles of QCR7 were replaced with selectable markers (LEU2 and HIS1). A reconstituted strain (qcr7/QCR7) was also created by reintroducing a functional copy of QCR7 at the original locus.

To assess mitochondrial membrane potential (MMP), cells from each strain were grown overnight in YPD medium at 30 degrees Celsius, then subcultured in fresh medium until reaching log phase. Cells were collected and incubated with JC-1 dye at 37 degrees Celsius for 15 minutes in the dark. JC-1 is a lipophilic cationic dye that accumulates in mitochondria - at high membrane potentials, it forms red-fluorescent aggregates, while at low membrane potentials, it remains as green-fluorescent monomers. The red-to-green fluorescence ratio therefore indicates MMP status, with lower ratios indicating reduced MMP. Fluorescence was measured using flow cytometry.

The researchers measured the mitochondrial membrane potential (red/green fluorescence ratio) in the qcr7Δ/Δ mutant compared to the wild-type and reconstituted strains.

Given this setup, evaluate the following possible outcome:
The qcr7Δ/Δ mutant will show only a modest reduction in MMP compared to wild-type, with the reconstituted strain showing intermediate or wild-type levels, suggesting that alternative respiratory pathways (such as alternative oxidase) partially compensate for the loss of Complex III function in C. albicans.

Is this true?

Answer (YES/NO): NO